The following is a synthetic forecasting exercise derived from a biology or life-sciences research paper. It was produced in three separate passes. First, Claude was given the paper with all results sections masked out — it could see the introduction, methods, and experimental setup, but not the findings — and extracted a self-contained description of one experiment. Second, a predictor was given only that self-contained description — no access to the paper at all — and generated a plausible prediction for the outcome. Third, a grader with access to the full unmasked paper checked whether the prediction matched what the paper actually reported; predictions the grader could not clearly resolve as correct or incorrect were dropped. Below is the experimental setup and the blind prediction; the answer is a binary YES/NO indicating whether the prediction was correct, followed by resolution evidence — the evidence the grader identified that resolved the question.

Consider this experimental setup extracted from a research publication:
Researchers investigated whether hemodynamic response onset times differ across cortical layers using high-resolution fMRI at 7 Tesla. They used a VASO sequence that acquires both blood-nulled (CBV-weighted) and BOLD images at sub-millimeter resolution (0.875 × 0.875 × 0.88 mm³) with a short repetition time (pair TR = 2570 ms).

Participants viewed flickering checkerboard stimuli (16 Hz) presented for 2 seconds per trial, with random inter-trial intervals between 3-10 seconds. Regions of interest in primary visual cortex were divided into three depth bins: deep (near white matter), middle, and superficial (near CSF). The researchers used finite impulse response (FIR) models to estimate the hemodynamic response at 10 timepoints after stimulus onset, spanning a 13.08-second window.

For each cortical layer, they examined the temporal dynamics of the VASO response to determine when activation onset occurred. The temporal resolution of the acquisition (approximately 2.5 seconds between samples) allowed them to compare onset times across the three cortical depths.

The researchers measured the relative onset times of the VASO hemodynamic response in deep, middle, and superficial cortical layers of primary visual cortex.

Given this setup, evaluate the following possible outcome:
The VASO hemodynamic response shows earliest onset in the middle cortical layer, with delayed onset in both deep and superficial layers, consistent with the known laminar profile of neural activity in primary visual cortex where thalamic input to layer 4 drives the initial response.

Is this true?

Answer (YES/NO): NO